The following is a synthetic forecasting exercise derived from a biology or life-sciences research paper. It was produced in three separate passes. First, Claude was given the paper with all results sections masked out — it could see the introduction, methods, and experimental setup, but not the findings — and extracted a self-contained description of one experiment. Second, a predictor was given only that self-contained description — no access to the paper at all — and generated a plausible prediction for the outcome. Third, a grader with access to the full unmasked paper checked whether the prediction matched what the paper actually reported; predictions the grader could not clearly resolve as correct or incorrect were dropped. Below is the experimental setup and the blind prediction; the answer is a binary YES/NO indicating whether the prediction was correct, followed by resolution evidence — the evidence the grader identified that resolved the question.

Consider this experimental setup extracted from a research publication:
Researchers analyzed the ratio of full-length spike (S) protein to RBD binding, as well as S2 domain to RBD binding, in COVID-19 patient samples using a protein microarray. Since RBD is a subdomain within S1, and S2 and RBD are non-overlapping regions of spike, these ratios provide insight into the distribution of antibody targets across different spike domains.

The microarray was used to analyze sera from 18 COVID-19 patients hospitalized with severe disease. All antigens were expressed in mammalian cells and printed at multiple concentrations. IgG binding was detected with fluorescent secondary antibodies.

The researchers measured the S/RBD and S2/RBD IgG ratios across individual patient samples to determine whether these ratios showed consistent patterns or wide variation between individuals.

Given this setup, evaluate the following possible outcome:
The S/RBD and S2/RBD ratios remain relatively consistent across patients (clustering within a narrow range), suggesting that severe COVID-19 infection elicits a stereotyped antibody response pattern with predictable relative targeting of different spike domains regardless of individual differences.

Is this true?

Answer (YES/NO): NO